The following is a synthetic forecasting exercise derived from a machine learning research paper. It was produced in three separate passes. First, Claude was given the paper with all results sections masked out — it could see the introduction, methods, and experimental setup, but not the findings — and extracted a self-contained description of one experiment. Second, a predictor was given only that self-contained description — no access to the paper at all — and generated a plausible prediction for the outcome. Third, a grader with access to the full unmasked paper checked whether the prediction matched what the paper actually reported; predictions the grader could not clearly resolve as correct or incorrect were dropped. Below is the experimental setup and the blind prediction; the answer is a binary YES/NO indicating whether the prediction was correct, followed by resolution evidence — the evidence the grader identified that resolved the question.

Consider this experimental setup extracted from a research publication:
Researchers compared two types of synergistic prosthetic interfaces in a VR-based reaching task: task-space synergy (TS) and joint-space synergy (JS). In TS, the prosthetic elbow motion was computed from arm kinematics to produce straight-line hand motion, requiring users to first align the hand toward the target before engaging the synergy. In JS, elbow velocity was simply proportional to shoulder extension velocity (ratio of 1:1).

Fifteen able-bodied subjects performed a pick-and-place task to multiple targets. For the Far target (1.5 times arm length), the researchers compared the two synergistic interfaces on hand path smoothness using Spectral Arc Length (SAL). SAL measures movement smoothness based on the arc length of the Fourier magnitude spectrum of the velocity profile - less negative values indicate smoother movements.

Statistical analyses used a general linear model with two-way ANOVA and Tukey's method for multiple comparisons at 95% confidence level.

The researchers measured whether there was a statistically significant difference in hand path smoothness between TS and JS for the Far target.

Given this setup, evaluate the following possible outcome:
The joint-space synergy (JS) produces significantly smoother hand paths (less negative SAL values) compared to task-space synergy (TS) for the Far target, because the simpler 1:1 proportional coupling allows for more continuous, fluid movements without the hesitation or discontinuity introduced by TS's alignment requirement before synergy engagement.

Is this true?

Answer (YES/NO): NO